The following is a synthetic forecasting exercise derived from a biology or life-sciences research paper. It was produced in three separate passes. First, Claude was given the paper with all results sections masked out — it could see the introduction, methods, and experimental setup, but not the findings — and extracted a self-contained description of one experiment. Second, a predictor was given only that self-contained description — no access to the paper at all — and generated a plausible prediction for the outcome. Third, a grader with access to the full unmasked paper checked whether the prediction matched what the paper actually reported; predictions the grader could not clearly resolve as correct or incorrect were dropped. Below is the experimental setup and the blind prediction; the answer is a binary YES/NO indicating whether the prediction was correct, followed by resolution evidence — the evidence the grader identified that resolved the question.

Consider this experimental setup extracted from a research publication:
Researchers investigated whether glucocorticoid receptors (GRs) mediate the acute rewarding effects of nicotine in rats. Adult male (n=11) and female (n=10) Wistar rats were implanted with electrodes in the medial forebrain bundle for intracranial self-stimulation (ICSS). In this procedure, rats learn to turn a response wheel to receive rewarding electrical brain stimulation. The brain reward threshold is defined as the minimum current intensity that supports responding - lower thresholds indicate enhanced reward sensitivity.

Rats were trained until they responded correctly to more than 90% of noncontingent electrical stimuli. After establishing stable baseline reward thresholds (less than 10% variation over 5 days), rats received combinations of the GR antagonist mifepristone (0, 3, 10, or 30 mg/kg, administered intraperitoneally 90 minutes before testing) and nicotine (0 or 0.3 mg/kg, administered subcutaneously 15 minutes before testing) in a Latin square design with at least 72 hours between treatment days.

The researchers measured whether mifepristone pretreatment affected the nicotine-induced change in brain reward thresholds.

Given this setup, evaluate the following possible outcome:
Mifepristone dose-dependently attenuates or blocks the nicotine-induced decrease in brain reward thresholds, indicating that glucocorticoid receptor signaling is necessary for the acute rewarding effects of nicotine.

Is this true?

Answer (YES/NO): NO